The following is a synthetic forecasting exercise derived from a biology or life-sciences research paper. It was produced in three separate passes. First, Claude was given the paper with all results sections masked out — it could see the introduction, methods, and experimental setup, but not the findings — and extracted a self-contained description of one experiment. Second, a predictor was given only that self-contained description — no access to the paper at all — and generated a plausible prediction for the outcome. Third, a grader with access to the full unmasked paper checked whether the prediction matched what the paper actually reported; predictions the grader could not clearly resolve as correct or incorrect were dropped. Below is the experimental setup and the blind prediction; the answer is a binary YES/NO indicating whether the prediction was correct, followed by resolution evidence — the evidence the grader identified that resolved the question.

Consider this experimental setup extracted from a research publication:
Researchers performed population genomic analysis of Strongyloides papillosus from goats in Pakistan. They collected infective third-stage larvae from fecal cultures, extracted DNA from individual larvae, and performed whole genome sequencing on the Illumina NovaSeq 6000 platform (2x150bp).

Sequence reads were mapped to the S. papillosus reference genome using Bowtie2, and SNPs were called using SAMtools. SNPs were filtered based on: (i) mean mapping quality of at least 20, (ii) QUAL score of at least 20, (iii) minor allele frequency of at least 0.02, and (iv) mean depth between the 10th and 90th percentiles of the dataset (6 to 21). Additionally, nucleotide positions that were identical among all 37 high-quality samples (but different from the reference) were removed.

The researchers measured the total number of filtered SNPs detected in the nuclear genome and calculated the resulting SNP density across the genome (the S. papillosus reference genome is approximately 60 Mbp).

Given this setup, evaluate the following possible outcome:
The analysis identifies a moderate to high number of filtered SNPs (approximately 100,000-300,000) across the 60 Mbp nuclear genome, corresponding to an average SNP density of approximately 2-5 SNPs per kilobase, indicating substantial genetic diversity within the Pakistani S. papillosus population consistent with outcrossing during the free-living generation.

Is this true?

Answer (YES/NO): NO